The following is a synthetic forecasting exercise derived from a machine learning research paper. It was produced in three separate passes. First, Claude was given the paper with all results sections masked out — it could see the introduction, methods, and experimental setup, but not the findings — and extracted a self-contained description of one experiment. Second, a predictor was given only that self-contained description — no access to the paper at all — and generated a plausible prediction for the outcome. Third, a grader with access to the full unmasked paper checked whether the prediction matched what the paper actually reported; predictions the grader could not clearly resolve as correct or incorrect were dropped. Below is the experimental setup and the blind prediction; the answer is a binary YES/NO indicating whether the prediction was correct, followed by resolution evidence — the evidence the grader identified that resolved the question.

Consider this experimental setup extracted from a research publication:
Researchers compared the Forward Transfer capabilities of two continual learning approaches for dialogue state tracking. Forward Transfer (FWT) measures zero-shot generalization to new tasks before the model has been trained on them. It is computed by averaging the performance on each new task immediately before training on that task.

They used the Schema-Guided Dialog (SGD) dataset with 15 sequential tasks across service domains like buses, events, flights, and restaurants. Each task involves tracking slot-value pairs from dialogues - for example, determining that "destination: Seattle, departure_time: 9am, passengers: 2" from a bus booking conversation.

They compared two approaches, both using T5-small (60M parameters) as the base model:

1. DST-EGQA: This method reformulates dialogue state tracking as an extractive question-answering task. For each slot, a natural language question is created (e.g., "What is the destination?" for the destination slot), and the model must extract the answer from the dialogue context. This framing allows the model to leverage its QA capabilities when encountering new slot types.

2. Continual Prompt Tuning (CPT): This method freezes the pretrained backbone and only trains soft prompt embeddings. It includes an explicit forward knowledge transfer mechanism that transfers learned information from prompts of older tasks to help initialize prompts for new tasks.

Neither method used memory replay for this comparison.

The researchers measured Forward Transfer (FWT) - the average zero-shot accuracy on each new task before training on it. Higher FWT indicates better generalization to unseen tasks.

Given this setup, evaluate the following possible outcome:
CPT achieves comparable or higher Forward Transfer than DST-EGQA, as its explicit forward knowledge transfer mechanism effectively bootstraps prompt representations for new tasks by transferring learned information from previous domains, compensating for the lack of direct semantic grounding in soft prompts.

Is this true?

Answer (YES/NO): NO